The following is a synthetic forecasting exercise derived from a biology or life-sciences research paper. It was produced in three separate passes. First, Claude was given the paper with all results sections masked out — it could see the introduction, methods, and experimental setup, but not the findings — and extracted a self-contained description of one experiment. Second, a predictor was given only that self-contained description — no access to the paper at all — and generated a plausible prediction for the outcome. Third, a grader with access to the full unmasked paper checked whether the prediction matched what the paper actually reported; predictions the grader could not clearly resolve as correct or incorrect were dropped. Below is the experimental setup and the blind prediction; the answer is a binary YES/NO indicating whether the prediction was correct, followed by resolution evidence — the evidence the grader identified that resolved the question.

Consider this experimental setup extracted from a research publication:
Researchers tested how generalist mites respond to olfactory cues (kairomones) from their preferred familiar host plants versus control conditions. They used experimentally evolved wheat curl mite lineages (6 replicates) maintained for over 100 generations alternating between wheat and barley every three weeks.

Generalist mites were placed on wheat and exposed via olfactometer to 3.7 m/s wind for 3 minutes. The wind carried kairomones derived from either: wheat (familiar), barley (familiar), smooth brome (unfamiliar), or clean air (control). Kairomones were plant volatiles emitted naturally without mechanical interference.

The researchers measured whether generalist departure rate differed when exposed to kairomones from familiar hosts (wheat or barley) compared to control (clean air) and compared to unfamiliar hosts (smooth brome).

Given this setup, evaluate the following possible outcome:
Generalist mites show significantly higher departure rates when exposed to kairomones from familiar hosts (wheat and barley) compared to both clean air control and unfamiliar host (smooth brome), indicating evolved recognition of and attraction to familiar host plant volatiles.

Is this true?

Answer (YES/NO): NO